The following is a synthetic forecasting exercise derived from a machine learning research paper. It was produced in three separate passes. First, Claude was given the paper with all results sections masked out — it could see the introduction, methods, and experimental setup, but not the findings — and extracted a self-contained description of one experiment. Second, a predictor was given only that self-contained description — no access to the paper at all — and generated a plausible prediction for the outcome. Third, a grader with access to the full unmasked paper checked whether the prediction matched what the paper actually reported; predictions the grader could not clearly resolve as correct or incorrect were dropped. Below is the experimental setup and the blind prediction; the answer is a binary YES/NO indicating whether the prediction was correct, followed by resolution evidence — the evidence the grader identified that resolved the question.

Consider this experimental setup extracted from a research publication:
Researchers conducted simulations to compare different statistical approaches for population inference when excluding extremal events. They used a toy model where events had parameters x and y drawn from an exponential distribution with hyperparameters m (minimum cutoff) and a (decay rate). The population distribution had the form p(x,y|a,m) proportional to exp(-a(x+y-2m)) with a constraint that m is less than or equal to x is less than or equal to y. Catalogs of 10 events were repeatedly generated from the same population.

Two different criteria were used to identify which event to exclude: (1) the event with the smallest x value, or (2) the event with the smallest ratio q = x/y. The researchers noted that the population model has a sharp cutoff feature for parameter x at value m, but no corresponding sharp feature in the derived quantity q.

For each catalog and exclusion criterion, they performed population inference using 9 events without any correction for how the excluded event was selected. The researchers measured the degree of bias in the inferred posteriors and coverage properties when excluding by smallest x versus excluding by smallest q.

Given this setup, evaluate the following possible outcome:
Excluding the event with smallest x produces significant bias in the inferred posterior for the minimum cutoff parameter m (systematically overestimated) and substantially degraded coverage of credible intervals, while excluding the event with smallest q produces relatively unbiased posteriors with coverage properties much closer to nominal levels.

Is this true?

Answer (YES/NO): NO